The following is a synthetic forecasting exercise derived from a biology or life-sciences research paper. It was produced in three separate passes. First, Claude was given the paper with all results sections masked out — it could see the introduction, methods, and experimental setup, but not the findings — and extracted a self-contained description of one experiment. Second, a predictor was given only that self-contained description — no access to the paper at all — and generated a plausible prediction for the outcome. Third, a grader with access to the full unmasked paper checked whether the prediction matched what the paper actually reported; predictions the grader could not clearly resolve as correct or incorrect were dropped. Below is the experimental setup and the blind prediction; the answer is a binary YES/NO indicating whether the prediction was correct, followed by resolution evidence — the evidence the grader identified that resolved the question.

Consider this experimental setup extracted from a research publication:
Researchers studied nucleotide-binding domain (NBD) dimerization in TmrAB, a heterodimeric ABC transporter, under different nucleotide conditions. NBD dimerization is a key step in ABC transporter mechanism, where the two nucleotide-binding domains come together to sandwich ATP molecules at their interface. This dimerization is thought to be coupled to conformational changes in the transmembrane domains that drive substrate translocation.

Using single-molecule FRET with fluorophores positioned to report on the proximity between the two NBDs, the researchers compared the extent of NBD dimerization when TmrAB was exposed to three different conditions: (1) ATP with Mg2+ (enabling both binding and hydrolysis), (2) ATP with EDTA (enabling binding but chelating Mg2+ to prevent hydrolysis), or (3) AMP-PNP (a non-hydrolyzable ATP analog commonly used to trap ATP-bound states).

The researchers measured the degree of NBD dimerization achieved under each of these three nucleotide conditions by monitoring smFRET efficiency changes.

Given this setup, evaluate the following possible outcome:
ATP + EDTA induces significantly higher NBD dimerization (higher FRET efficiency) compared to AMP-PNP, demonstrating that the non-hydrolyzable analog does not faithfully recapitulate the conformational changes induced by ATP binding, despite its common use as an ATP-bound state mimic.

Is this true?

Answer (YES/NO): YES